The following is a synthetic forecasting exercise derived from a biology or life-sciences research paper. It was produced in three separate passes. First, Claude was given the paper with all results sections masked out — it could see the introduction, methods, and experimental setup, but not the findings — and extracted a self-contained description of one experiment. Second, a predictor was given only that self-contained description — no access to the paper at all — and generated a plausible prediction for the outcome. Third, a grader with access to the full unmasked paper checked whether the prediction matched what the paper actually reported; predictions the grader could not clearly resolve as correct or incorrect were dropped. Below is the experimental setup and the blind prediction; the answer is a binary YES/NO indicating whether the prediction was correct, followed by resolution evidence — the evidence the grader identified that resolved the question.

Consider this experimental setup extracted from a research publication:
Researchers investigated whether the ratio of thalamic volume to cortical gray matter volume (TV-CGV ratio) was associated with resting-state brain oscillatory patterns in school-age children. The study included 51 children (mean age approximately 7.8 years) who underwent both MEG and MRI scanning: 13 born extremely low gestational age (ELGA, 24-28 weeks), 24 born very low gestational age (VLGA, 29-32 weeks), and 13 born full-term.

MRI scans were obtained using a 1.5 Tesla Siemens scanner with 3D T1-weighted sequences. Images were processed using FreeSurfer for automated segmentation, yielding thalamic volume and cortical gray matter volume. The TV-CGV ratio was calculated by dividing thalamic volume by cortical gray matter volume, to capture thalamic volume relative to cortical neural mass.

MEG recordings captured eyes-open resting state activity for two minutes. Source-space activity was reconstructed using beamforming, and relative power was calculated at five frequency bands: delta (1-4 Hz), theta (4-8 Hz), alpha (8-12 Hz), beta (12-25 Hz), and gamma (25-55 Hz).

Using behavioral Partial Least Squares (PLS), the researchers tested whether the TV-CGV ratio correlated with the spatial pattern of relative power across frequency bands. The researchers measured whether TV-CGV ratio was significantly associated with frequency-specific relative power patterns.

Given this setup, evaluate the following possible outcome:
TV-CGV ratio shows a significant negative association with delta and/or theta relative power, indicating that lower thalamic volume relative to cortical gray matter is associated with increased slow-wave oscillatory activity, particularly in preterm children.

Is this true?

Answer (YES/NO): YES